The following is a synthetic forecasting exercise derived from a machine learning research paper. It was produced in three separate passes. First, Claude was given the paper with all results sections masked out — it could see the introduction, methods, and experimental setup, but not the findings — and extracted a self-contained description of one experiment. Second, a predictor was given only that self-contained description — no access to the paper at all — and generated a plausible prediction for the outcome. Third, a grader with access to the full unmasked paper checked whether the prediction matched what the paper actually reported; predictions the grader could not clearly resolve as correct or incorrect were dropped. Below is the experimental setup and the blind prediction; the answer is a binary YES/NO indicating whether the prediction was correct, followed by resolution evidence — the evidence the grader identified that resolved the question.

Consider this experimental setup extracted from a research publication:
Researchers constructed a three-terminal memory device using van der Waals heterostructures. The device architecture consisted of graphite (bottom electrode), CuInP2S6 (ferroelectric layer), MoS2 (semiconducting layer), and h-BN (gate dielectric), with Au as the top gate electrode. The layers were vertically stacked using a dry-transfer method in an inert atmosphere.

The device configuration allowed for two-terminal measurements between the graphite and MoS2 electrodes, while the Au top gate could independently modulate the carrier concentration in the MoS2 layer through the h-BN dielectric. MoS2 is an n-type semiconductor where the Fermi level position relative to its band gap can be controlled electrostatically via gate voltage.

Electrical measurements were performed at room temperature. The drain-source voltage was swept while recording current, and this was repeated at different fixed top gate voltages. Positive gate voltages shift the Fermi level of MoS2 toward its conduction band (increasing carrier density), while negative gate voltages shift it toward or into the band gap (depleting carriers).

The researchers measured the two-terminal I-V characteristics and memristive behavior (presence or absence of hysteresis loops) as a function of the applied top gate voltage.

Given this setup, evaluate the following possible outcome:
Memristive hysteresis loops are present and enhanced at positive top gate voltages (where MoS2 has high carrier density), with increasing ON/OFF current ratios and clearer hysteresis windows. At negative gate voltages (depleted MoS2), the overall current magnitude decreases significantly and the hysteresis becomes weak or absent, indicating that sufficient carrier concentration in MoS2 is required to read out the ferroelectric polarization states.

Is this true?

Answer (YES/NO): YES